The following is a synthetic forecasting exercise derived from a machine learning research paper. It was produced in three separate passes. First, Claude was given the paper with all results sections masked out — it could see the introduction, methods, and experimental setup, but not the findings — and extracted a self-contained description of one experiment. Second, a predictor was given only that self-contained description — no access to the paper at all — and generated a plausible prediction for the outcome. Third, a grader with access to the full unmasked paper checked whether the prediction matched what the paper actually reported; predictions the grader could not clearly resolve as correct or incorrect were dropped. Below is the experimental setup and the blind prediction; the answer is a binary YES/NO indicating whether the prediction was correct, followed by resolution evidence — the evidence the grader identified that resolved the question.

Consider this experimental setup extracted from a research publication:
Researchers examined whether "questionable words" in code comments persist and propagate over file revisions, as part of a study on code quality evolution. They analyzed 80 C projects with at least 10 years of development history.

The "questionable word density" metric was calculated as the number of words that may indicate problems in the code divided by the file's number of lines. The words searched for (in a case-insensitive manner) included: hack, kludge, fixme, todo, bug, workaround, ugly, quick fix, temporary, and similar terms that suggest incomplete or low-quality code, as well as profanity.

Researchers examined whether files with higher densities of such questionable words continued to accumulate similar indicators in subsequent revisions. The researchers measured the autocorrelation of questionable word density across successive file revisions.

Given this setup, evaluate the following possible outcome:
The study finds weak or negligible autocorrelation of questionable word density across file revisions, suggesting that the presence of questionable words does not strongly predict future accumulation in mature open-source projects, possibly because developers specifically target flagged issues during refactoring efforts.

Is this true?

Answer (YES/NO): NO